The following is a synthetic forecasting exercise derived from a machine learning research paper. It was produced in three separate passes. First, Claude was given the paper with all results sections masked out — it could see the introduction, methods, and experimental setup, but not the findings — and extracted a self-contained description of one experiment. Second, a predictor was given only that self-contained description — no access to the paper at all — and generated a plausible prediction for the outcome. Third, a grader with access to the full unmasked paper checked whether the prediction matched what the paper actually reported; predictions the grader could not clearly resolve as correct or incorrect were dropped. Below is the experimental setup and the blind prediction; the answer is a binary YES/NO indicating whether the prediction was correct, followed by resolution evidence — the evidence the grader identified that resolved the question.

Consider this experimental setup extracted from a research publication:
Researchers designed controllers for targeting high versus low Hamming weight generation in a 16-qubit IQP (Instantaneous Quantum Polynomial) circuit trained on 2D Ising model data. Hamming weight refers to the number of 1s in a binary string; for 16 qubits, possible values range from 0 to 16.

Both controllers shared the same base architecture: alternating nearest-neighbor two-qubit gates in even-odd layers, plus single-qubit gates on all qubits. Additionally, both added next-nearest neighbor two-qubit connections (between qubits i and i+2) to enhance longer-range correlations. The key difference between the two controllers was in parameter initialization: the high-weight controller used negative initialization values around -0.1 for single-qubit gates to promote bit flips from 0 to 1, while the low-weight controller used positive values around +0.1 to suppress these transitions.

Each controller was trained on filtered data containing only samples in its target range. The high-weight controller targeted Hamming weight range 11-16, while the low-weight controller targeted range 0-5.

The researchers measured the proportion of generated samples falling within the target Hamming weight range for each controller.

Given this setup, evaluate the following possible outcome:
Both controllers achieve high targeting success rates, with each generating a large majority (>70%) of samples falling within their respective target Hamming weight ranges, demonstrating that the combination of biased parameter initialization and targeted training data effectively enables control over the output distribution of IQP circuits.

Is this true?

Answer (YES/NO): YES